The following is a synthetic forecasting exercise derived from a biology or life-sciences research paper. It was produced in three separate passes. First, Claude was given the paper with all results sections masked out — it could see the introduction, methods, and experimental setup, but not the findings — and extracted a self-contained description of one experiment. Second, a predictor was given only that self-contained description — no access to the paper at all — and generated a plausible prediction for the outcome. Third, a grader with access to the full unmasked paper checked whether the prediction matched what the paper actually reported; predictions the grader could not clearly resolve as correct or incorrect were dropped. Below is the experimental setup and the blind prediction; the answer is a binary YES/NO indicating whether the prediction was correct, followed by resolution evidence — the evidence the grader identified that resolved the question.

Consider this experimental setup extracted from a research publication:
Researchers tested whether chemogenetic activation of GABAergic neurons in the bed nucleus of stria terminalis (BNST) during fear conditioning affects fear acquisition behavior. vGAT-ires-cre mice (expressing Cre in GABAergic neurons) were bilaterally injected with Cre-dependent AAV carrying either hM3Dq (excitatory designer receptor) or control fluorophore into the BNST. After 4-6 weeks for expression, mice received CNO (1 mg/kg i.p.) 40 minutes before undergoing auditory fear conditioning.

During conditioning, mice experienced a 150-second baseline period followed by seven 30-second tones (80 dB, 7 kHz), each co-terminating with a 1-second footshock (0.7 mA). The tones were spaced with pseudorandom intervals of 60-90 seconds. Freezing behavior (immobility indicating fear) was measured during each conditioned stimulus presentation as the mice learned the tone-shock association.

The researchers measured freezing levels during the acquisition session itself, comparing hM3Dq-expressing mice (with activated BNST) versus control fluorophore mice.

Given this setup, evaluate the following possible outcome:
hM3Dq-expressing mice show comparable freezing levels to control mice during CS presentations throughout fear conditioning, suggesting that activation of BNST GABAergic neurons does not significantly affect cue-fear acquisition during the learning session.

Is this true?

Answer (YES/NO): YES